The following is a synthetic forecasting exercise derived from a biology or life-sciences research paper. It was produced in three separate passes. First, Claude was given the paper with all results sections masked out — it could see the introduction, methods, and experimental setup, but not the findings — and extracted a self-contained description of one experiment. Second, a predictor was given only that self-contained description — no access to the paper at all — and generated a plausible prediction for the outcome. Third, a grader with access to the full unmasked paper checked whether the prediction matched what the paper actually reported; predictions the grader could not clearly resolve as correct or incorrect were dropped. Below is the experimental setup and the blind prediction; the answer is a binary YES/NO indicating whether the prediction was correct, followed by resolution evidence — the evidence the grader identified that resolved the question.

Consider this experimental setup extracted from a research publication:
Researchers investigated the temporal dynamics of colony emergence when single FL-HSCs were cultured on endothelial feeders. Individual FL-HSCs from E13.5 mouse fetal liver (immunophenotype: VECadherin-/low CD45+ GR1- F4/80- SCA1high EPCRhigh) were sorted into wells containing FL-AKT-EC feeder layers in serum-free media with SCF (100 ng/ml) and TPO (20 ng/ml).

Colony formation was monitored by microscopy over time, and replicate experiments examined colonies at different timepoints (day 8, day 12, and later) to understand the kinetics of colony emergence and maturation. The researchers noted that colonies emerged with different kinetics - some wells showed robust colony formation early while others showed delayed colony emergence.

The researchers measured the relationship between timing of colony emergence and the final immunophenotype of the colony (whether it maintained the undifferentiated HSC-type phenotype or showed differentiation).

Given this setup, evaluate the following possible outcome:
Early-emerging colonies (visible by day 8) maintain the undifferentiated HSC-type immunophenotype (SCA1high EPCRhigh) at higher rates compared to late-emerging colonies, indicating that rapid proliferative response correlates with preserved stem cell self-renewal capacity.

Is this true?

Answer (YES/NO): NO